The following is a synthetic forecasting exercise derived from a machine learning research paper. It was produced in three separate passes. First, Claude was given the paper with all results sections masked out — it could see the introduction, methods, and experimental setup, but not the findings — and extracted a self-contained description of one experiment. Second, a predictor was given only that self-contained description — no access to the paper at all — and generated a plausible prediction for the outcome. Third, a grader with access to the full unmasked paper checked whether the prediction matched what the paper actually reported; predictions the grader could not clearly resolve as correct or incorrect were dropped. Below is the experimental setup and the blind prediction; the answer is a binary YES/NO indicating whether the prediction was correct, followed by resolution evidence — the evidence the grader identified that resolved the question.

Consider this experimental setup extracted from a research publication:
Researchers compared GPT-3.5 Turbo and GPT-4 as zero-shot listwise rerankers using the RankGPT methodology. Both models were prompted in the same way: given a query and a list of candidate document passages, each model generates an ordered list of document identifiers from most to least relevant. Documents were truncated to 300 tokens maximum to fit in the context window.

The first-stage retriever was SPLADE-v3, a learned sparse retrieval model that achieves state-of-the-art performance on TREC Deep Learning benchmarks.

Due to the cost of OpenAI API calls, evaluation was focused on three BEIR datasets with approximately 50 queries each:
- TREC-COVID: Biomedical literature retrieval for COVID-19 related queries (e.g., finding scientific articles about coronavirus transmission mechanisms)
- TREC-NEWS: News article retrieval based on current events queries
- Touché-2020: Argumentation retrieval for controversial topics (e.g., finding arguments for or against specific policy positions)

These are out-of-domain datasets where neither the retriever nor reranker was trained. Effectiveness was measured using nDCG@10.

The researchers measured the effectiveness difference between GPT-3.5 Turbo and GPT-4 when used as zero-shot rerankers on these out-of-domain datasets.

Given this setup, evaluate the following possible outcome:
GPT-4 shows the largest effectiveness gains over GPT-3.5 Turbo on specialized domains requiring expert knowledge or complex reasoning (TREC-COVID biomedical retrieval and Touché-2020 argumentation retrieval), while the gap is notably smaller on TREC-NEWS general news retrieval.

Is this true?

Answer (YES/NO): NO